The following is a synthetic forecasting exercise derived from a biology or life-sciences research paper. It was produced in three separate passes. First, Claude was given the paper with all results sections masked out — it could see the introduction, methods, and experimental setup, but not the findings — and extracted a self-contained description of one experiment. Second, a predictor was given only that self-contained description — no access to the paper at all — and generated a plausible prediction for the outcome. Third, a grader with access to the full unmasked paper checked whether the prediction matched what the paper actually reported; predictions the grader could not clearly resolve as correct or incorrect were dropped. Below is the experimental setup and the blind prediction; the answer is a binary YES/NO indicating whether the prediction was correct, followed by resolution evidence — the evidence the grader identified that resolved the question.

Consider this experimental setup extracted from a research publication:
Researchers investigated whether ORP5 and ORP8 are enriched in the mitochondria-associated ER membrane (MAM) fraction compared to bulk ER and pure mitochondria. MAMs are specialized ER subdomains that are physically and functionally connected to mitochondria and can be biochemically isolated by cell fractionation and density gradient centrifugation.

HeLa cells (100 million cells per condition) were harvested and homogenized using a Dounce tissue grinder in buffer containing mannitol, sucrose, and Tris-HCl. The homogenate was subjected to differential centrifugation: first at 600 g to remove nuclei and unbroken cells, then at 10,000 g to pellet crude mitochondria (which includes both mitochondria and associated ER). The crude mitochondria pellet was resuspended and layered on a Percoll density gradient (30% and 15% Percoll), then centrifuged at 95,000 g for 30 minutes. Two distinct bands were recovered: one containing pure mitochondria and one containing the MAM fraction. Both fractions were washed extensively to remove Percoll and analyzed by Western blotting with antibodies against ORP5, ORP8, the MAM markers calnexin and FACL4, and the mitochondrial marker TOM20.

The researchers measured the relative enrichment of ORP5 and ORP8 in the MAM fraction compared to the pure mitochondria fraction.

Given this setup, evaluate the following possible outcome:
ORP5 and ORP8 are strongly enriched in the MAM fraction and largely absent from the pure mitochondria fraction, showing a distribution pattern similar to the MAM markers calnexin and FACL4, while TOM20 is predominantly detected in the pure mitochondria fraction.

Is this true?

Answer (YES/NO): YES